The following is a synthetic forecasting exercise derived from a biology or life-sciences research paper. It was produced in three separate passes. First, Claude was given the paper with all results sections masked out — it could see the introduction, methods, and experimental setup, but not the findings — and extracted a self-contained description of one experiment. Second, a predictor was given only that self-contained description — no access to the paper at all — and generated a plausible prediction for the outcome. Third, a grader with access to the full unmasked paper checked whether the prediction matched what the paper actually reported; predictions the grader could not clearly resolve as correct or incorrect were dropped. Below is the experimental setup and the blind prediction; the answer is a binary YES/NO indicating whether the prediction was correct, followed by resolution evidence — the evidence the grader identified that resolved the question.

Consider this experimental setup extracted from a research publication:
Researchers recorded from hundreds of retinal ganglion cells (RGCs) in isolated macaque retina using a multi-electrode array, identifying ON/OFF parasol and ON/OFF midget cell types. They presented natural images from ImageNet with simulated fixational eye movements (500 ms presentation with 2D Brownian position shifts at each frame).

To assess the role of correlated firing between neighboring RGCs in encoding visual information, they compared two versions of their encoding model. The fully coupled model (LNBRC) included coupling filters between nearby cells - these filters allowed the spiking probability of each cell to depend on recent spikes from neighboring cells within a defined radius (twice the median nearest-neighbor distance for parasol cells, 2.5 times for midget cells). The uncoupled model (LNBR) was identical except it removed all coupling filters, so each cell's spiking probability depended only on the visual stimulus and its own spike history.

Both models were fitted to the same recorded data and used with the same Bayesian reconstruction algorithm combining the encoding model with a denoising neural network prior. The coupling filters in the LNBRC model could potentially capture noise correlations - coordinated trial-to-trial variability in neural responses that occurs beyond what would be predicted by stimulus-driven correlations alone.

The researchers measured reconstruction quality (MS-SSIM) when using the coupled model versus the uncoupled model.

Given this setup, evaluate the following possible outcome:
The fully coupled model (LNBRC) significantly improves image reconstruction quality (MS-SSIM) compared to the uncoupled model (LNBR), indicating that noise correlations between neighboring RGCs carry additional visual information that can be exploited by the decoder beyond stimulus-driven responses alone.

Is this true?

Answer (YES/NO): NO